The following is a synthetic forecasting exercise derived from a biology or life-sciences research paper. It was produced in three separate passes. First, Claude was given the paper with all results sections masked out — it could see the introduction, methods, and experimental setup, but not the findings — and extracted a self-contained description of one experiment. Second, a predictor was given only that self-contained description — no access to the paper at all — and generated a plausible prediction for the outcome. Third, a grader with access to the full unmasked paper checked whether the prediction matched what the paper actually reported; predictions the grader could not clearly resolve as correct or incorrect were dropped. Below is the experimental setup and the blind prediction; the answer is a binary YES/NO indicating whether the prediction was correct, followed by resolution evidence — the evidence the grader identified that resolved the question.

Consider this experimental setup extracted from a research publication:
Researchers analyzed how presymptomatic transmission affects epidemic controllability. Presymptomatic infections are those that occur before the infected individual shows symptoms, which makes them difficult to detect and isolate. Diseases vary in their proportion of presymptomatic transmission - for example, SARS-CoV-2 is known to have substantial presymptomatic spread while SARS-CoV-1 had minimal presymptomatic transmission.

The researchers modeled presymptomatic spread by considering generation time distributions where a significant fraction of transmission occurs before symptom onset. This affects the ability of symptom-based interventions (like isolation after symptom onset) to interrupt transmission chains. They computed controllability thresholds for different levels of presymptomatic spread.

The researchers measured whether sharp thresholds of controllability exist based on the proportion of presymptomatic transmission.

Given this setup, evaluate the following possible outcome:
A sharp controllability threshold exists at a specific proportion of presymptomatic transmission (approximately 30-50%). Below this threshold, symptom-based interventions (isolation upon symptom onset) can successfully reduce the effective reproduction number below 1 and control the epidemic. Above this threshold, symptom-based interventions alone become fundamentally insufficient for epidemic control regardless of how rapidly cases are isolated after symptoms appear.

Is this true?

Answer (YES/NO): NO